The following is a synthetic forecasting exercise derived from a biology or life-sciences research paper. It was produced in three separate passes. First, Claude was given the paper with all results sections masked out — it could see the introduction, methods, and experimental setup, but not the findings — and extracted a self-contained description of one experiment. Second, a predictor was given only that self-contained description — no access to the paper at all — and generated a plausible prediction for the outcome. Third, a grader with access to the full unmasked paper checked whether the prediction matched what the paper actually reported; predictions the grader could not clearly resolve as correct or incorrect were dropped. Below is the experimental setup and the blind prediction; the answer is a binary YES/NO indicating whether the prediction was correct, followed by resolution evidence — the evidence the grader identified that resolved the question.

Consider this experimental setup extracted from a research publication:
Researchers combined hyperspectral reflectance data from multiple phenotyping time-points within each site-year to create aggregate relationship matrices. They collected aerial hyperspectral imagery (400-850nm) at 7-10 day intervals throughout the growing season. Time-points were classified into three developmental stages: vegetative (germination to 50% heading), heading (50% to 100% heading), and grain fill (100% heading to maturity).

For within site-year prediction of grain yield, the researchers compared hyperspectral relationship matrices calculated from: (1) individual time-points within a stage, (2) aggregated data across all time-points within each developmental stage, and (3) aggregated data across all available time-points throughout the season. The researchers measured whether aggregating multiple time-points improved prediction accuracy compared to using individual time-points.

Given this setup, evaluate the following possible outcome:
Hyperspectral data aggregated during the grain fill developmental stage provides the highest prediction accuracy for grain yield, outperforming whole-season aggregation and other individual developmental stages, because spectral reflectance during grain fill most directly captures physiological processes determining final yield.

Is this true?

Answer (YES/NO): NO